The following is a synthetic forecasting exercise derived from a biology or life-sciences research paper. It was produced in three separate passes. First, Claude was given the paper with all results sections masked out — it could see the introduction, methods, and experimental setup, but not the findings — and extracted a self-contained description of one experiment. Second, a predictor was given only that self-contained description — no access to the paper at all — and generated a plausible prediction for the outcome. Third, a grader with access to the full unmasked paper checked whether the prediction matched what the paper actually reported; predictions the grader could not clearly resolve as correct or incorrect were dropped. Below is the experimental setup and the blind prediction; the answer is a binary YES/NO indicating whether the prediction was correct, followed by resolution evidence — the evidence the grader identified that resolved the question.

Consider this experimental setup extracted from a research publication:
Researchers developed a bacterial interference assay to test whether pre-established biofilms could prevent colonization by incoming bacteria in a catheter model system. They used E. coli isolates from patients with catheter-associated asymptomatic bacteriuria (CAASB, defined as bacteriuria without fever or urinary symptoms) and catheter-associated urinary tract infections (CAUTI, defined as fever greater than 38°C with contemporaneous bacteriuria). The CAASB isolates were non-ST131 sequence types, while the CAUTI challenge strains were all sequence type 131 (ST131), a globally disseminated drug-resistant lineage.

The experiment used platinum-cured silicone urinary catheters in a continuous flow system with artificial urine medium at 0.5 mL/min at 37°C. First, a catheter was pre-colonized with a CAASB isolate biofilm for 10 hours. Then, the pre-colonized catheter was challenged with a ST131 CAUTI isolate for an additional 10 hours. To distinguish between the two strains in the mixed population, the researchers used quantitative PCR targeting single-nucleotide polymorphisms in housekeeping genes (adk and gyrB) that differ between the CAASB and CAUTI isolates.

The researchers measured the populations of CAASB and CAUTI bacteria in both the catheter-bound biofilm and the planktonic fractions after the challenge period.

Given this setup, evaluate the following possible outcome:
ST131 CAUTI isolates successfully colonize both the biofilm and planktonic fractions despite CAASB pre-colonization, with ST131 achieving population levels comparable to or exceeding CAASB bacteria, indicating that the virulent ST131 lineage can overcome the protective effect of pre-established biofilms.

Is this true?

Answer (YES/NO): NO